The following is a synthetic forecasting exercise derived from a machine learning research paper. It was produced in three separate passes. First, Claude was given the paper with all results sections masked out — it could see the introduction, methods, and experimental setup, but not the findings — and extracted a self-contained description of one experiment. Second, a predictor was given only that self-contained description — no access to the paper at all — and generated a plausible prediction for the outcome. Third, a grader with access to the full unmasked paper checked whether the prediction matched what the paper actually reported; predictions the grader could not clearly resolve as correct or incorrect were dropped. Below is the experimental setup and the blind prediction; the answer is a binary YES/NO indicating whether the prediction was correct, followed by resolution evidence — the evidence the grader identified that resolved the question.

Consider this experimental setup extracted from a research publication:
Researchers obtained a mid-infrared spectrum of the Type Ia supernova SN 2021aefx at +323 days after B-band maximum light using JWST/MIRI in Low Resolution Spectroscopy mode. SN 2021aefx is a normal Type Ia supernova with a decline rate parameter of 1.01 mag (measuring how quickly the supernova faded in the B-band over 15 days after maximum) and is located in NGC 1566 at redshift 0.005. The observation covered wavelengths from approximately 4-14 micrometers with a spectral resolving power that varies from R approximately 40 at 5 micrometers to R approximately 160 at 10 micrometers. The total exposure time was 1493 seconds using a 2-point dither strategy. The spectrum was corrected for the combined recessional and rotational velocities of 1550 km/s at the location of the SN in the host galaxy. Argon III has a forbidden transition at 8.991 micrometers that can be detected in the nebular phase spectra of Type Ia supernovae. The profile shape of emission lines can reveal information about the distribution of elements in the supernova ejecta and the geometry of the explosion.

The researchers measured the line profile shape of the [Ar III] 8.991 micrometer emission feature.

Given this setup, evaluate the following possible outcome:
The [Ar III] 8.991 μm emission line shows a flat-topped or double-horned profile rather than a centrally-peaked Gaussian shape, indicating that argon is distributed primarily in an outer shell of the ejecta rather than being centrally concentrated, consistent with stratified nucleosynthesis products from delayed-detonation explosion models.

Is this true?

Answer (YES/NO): YES